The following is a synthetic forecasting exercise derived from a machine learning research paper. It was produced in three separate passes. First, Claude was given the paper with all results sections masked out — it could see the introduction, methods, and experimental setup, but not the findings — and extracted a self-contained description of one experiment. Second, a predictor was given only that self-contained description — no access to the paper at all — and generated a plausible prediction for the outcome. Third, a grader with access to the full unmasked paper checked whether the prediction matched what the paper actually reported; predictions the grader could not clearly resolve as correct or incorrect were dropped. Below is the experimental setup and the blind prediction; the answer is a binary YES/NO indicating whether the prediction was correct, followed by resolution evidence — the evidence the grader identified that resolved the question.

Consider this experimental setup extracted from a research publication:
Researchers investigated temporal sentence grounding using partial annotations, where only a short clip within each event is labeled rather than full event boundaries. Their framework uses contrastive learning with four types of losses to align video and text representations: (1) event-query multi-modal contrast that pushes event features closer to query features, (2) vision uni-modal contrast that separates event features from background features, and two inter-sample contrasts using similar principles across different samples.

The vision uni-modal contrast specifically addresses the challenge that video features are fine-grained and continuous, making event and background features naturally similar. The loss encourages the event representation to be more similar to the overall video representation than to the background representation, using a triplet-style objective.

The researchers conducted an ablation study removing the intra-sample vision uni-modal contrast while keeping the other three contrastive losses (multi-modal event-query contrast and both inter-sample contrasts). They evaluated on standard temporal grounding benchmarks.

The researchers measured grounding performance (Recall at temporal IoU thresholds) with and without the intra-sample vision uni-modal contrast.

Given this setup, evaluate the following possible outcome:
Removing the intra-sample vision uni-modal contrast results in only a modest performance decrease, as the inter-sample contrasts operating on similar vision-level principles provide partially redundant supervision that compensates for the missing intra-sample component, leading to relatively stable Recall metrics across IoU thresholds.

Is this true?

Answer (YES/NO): NO